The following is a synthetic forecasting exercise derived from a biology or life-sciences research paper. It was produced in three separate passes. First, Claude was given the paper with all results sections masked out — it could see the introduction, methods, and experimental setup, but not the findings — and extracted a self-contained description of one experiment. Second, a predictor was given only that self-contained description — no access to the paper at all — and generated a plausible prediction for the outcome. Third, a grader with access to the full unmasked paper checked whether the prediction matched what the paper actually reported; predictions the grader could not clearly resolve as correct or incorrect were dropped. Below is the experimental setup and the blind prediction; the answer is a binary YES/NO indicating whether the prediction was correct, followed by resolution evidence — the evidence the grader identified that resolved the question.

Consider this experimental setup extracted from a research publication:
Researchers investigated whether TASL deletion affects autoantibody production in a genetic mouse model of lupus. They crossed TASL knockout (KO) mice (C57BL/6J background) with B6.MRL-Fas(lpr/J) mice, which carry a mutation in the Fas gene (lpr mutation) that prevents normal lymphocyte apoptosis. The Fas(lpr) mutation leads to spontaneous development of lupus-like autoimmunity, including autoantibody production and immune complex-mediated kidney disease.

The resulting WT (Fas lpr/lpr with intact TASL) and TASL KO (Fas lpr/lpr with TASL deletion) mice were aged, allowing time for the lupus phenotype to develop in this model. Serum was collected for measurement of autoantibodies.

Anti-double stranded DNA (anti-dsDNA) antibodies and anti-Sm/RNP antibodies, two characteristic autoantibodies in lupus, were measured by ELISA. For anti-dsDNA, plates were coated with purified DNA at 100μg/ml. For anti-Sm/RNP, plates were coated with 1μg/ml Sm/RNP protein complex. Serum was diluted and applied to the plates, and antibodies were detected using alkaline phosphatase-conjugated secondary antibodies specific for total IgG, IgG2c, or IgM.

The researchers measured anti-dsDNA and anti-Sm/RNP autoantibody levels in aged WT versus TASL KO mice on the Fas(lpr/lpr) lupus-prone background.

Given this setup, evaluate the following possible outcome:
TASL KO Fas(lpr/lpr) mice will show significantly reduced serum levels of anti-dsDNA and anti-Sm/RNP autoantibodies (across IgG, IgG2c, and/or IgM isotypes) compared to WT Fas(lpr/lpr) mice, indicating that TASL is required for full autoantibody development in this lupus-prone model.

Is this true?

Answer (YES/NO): YES